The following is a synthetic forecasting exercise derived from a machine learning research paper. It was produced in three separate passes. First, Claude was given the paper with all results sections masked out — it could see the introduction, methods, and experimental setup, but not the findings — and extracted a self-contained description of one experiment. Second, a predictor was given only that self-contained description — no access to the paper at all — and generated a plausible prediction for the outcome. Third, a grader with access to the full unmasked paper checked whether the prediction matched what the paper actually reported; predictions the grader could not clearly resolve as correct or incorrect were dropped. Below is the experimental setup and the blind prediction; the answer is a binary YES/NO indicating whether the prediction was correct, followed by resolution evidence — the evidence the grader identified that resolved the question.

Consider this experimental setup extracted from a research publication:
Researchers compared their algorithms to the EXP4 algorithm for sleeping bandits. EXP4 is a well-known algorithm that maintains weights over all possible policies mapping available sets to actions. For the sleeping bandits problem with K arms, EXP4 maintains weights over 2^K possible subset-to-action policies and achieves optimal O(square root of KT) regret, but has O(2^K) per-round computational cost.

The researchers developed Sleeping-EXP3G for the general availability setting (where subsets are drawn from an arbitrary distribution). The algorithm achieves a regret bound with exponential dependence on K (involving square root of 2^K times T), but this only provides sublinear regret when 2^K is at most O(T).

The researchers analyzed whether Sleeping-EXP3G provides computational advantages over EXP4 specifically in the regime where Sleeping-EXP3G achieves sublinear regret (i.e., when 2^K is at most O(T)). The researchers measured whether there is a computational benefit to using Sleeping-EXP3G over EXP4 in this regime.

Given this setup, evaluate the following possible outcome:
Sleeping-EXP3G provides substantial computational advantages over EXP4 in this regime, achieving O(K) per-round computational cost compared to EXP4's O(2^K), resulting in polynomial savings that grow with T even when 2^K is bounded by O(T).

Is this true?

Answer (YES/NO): NO